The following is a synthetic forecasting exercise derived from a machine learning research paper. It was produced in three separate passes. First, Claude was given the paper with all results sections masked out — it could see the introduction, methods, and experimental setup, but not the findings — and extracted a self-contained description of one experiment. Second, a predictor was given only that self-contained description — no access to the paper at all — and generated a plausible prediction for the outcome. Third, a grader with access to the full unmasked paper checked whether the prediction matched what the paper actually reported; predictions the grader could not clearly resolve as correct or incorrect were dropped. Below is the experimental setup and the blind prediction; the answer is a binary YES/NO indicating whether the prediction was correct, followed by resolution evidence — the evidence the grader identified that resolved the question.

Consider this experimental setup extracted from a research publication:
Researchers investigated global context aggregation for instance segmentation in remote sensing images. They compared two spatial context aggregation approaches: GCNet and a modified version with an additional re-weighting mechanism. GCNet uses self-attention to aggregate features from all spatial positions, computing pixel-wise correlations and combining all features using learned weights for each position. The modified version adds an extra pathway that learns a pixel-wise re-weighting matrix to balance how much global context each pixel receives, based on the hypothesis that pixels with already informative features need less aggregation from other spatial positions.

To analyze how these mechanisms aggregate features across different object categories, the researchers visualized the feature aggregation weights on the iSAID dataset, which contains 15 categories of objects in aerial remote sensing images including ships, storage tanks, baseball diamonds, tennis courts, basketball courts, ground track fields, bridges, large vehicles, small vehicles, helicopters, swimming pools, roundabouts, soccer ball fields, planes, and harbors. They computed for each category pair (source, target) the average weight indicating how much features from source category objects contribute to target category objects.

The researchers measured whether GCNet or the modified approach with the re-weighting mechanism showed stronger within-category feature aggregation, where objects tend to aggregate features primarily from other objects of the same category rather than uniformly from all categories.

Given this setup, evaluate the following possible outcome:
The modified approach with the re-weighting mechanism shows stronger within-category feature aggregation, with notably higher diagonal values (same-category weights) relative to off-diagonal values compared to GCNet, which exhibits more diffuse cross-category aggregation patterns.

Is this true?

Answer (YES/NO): YES